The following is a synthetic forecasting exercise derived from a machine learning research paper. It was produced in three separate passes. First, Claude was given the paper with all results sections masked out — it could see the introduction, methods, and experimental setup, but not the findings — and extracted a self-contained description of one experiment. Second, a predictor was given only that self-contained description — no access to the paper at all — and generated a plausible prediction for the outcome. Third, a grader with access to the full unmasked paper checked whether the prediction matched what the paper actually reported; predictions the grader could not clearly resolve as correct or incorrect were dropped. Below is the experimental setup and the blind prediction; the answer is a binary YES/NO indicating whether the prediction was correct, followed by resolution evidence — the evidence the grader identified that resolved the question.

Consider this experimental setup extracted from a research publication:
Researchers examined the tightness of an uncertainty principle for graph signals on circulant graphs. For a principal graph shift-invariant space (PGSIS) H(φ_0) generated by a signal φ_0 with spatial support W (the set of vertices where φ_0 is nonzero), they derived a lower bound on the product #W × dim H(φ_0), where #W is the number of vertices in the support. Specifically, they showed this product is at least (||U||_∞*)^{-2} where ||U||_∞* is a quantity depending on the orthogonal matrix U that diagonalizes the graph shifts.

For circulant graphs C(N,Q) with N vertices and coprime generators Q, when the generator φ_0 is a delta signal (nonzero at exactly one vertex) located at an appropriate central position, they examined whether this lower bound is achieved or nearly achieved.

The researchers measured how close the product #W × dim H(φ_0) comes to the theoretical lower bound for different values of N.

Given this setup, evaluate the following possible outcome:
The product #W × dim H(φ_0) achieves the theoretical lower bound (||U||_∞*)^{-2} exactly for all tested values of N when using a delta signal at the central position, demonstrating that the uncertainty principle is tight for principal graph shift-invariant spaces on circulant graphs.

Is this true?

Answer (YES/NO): NO